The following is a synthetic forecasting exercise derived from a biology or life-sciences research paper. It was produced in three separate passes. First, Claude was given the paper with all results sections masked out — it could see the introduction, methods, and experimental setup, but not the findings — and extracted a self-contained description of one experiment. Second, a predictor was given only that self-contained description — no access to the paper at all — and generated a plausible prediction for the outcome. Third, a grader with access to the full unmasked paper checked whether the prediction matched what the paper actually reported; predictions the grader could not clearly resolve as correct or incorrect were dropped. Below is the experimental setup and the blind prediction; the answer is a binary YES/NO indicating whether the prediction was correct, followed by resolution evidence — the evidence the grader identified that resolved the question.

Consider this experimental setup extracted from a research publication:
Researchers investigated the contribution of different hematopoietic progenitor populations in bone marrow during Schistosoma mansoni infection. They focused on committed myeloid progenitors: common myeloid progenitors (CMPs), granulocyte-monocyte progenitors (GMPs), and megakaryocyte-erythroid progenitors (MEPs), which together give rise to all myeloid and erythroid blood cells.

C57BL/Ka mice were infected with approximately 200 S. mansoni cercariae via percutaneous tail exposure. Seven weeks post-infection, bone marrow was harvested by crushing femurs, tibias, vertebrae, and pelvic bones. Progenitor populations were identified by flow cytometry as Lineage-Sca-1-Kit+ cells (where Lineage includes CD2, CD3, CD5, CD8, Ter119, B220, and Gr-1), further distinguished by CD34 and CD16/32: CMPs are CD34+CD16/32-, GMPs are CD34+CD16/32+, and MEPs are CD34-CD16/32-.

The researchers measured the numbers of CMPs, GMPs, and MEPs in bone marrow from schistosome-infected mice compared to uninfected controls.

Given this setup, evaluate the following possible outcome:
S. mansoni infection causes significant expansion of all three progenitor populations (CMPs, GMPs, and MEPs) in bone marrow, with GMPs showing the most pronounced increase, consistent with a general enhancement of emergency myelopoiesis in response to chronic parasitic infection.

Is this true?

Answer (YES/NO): NO